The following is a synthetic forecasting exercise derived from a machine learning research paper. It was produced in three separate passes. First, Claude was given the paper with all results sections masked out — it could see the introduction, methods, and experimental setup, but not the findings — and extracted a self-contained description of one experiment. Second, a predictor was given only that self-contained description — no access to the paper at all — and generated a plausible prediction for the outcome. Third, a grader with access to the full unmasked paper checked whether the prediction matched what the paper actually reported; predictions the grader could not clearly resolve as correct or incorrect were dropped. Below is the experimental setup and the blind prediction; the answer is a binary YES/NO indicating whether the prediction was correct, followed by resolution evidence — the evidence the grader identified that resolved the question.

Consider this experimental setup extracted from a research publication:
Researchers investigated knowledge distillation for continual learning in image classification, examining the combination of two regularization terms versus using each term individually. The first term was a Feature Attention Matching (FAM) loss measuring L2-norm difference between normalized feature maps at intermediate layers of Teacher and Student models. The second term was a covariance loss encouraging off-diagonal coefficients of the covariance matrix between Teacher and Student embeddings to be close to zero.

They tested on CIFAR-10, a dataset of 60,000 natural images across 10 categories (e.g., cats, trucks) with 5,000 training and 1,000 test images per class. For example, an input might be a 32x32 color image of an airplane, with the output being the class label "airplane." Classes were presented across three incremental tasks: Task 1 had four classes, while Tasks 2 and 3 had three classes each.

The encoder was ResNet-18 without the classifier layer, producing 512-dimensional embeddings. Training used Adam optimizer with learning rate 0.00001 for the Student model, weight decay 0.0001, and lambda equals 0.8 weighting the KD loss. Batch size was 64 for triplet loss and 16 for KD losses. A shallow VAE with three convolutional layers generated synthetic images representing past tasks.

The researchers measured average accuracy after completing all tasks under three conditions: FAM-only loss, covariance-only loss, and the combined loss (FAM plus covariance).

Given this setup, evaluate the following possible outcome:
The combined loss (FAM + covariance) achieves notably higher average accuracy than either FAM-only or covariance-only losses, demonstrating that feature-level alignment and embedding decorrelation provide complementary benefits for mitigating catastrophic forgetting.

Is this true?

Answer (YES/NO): YES